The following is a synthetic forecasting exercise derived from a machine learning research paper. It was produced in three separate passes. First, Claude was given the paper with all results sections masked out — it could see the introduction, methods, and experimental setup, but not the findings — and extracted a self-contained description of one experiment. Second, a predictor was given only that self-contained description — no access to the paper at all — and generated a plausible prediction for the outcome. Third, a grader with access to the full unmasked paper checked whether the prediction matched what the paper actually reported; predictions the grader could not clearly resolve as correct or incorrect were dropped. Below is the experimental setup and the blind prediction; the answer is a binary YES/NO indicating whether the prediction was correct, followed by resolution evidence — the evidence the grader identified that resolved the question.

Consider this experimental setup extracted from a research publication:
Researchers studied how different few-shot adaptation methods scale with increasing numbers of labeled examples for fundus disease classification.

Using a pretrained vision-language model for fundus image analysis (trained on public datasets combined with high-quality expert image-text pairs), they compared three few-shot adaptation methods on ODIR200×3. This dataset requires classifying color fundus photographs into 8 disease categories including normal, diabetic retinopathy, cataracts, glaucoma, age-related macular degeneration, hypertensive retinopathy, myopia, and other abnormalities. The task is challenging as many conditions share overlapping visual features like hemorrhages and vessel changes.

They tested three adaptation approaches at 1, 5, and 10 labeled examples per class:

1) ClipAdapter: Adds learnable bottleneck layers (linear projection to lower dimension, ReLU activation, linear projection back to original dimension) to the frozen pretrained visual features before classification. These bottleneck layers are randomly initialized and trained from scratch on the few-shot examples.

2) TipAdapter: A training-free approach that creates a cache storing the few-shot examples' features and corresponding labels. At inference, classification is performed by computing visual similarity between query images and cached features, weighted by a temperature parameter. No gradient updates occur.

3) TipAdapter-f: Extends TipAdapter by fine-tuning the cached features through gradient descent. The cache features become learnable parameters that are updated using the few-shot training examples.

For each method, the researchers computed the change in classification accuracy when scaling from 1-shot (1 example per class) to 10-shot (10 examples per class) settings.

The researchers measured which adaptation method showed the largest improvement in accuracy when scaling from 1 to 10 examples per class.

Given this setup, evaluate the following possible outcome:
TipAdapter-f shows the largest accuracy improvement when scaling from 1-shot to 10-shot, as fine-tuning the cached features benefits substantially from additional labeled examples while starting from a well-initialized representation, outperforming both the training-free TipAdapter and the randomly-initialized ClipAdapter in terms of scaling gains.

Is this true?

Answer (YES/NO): NO